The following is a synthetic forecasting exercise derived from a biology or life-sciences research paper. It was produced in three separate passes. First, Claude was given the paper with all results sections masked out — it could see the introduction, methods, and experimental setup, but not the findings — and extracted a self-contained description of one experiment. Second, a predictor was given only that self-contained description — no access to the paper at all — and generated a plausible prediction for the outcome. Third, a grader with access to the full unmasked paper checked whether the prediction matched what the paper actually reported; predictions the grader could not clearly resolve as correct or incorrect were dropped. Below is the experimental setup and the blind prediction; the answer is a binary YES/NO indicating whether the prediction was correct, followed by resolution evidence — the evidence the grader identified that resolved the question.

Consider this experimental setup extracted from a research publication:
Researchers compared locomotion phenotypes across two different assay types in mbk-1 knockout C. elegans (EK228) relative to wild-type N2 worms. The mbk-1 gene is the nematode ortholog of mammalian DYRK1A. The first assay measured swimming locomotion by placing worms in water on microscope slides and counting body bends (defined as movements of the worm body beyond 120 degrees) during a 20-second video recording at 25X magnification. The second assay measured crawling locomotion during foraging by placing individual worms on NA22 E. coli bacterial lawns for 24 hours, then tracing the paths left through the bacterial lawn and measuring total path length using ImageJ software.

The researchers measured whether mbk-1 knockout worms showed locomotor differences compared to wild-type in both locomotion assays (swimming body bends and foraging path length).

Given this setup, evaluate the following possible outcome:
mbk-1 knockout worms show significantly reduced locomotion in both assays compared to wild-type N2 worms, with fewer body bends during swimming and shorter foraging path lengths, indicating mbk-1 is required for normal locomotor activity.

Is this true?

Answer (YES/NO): YES